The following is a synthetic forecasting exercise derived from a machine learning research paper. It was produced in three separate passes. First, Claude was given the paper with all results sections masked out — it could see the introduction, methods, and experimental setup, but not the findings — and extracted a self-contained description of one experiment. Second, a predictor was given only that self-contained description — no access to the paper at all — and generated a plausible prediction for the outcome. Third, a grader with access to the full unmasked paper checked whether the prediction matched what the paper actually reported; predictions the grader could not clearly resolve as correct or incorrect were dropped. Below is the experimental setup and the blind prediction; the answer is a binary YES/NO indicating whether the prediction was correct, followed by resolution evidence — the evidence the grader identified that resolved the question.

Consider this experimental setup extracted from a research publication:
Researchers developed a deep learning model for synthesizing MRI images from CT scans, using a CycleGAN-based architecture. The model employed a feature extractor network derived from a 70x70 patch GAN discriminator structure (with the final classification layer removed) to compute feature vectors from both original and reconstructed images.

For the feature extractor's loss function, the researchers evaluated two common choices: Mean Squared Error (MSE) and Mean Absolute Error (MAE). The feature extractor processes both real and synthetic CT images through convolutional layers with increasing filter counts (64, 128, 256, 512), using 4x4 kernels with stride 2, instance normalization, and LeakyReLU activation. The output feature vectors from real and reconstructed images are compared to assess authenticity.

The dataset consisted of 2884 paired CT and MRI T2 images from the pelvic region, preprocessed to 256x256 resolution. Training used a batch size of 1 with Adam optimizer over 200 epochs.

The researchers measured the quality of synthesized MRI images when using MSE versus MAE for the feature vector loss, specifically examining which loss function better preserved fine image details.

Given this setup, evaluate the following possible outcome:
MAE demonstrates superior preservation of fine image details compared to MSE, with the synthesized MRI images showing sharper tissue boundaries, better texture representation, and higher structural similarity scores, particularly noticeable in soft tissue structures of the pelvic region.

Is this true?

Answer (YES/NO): NO